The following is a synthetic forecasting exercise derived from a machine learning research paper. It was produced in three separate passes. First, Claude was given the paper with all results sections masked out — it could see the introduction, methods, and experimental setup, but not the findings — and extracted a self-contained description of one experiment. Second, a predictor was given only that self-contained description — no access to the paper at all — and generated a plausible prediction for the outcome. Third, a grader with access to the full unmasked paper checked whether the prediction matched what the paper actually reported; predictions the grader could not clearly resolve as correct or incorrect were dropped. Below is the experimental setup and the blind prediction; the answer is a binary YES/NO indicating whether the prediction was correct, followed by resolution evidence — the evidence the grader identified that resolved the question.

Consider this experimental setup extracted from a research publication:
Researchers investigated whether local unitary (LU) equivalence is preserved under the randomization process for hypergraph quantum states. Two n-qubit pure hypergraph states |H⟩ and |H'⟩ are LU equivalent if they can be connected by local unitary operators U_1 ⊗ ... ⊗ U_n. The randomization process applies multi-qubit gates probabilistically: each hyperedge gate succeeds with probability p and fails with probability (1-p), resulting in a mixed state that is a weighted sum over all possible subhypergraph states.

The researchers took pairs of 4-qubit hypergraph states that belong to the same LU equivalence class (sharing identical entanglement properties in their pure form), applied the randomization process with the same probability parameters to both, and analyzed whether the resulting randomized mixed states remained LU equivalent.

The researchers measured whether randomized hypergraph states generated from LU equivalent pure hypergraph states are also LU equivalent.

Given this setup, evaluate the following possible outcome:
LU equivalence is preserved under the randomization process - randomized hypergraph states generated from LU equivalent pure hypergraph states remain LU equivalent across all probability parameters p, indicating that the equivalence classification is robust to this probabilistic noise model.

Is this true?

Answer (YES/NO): NO